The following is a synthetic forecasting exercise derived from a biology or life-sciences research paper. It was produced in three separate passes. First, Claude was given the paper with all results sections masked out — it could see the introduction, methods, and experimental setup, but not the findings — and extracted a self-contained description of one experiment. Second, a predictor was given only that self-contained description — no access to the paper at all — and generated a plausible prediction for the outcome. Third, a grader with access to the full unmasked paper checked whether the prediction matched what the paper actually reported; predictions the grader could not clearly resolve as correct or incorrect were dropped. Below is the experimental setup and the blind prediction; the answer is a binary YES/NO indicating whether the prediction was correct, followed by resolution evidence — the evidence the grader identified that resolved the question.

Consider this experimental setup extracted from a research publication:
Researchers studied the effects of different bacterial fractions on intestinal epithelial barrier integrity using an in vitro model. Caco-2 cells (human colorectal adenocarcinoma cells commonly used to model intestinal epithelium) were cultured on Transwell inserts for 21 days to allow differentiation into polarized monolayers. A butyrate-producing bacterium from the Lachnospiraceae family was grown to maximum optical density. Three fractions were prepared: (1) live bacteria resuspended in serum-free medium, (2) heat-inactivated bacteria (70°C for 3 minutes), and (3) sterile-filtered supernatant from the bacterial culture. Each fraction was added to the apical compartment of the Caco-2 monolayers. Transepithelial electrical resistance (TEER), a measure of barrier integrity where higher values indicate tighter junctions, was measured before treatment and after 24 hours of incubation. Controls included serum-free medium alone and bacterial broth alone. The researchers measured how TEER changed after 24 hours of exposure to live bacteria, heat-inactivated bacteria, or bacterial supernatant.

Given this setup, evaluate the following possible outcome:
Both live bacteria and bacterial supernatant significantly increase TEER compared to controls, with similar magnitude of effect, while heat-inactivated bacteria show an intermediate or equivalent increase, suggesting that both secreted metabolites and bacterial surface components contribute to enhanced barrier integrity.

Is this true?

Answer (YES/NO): NO